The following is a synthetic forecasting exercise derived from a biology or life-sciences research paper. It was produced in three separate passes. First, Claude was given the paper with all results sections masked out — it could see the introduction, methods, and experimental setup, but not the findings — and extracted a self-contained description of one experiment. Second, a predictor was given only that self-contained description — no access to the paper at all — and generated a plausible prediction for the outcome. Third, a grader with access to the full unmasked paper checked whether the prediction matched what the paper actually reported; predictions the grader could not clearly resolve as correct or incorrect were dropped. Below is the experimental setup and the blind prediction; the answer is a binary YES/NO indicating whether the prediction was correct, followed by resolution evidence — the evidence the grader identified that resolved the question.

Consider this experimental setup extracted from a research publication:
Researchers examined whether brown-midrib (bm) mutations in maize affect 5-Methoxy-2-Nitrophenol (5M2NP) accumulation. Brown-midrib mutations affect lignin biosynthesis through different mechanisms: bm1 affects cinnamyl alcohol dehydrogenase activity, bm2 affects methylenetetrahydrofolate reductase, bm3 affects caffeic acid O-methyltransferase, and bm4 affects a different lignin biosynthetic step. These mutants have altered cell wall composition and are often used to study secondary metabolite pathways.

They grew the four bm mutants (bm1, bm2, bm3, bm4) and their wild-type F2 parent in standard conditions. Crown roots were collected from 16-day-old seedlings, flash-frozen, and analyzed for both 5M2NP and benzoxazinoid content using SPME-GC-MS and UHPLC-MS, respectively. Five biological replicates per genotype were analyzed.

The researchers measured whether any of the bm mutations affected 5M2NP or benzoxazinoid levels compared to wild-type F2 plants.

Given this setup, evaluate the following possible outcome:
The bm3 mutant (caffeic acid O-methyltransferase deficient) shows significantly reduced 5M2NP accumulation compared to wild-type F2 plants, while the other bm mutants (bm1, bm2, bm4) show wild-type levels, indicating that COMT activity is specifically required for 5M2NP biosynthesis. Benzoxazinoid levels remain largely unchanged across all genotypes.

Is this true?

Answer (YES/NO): NO